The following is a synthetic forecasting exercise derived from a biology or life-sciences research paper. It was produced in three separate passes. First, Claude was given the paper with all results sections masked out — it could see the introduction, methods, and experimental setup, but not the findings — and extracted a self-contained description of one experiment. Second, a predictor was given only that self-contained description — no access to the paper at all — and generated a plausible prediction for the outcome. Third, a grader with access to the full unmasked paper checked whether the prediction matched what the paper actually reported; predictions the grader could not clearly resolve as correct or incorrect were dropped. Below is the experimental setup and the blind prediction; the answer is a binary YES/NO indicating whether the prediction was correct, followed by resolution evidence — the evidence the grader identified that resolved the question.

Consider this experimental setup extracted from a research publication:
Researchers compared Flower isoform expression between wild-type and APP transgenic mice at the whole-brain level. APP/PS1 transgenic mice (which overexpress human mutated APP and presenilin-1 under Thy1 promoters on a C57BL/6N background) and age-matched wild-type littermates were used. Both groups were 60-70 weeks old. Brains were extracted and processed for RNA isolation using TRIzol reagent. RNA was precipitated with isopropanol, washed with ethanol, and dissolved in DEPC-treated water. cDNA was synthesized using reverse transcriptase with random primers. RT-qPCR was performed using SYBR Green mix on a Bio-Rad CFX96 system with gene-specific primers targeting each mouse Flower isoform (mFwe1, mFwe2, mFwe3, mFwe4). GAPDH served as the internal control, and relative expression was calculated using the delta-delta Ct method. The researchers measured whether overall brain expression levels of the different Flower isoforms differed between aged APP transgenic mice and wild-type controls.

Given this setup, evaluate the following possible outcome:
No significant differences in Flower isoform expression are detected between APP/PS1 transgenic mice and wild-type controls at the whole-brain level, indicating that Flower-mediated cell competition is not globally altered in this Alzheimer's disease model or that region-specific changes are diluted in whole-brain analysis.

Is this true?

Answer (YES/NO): YES